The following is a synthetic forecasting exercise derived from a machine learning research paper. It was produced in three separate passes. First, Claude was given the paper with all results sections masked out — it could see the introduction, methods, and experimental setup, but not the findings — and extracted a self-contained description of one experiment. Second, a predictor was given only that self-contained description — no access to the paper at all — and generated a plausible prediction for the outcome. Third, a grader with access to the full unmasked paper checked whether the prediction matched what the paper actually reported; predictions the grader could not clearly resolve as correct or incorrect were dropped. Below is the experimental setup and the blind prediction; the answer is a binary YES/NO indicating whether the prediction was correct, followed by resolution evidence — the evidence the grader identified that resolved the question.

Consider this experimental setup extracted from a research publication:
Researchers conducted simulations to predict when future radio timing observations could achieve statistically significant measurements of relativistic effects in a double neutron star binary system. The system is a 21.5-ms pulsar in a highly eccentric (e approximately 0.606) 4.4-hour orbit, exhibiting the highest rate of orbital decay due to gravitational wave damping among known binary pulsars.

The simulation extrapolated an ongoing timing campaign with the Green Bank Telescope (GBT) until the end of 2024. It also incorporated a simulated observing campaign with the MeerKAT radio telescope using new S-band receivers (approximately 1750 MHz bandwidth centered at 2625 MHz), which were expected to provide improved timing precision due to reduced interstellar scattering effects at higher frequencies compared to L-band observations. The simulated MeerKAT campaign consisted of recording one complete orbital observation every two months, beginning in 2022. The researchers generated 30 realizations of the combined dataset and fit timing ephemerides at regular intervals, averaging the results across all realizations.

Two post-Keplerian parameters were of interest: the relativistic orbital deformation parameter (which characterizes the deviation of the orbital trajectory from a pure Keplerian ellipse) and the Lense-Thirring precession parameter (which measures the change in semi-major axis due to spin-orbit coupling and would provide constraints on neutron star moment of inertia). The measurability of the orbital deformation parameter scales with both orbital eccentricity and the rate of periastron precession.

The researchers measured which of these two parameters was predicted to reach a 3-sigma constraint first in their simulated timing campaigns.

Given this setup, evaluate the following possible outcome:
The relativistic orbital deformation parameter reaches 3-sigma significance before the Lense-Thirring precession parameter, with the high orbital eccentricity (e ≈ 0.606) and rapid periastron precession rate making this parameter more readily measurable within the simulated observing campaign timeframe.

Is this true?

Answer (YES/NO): YES